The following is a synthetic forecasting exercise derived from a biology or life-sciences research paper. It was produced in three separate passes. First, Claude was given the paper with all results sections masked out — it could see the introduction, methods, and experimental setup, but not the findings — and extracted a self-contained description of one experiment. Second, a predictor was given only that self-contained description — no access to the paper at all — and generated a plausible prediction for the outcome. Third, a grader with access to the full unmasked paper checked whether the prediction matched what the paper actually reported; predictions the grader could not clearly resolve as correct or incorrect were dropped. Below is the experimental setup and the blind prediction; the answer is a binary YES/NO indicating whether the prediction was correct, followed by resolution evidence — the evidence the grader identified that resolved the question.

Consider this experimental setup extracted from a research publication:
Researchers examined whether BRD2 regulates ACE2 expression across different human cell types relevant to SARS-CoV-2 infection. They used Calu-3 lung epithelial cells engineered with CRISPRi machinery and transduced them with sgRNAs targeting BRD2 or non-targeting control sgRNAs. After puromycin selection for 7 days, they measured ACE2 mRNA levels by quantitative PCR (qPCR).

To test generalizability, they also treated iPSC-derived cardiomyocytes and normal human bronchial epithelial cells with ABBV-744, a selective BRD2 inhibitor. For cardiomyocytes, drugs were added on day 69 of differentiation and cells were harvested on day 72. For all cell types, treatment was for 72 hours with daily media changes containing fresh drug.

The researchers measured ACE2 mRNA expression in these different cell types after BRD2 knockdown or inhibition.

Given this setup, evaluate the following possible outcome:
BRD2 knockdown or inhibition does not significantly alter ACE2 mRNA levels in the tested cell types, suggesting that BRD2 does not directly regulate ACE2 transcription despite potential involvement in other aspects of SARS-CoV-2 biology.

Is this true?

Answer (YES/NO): NO